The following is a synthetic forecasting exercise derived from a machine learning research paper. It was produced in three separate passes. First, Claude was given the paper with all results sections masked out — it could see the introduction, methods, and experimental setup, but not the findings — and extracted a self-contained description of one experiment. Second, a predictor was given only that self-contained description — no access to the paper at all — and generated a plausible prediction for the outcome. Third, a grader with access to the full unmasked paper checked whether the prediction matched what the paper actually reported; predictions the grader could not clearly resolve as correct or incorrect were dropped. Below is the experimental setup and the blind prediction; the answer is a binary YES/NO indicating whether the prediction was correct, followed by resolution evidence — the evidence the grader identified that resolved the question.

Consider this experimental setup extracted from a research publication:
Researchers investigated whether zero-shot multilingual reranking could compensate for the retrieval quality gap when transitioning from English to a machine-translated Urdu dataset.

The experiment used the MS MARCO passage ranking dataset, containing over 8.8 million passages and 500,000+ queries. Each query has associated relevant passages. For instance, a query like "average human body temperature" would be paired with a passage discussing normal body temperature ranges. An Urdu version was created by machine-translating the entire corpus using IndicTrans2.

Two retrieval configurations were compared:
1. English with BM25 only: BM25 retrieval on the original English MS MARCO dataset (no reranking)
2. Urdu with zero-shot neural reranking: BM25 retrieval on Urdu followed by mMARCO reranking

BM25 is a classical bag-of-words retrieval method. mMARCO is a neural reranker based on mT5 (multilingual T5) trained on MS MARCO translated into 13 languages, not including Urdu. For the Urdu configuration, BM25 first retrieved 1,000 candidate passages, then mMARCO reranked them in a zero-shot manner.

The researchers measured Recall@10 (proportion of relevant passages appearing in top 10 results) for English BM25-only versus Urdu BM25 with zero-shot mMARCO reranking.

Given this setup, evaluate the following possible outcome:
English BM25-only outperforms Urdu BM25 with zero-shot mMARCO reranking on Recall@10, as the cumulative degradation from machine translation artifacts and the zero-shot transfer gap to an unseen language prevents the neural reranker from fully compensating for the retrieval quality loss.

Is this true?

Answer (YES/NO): NO